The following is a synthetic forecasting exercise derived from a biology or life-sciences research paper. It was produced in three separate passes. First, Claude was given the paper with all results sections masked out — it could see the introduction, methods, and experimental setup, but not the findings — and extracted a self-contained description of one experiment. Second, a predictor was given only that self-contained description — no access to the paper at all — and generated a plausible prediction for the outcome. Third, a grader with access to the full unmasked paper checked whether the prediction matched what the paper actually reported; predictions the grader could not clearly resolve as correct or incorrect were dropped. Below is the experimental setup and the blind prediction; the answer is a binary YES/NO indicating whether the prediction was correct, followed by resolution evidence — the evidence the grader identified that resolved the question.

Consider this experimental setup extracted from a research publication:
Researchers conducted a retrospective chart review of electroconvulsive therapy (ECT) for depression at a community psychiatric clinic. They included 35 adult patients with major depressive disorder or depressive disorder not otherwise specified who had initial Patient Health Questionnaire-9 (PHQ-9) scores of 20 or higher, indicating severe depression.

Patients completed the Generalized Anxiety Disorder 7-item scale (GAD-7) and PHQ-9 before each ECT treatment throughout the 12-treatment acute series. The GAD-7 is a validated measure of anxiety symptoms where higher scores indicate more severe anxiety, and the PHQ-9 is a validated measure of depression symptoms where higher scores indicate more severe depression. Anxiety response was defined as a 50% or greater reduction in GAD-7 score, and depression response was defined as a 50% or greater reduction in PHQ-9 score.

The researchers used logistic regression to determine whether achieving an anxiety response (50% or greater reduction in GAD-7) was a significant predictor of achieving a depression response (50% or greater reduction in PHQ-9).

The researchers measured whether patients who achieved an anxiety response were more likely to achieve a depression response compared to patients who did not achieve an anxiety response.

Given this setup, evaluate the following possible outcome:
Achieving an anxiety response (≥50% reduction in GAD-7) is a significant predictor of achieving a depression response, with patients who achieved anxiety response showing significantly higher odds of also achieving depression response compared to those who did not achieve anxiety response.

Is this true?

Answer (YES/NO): YES